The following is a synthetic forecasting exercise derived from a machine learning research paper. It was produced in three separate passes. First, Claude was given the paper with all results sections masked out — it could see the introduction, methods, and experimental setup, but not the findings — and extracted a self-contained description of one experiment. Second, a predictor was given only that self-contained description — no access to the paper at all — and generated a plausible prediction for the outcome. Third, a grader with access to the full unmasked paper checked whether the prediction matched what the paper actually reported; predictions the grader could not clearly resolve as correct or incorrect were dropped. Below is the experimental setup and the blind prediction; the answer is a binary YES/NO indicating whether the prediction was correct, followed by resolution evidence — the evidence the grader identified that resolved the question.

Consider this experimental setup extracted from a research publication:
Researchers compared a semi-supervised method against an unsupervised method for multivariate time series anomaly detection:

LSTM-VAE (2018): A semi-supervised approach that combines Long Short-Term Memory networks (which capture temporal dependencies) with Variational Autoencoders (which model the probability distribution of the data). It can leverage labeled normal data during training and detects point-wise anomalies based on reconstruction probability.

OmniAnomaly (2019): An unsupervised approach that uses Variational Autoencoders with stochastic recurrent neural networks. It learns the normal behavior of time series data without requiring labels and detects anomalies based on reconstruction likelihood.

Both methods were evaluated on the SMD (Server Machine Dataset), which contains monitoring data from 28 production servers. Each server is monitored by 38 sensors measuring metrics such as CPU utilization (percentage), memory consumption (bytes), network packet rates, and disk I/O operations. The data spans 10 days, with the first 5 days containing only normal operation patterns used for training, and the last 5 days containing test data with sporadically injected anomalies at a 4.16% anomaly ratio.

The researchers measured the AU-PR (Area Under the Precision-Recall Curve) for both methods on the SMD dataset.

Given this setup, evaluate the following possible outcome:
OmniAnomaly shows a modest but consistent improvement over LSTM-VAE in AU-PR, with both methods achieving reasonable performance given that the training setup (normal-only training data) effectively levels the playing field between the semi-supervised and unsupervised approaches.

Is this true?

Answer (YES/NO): NO